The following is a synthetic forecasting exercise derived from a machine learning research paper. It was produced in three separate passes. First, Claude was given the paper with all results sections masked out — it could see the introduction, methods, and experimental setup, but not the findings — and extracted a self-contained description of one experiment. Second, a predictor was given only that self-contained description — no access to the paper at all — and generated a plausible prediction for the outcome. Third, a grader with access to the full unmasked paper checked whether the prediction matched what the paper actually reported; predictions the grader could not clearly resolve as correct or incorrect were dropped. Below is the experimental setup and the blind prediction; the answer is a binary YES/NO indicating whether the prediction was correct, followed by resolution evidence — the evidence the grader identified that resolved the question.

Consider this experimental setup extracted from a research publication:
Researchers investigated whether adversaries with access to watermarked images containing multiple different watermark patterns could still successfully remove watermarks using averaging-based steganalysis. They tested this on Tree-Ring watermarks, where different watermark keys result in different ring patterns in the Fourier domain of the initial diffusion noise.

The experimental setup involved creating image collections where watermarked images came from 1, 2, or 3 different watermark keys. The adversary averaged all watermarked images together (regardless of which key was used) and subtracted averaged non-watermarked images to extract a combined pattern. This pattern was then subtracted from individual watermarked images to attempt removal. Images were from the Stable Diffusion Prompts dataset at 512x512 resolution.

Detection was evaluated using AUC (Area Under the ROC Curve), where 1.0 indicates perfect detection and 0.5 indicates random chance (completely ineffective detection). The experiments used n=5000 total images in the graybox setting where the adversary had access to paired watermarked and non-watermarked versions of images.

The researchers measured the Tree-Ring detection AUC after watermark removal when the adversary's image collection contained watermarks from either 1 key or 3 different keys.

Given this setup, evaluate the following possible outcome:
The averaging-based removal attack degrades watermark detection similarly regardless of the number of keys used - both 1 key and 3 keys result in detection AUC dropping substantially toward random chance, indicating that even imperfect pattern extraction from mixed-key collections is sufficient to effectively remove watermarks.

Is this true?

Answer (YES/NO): NO